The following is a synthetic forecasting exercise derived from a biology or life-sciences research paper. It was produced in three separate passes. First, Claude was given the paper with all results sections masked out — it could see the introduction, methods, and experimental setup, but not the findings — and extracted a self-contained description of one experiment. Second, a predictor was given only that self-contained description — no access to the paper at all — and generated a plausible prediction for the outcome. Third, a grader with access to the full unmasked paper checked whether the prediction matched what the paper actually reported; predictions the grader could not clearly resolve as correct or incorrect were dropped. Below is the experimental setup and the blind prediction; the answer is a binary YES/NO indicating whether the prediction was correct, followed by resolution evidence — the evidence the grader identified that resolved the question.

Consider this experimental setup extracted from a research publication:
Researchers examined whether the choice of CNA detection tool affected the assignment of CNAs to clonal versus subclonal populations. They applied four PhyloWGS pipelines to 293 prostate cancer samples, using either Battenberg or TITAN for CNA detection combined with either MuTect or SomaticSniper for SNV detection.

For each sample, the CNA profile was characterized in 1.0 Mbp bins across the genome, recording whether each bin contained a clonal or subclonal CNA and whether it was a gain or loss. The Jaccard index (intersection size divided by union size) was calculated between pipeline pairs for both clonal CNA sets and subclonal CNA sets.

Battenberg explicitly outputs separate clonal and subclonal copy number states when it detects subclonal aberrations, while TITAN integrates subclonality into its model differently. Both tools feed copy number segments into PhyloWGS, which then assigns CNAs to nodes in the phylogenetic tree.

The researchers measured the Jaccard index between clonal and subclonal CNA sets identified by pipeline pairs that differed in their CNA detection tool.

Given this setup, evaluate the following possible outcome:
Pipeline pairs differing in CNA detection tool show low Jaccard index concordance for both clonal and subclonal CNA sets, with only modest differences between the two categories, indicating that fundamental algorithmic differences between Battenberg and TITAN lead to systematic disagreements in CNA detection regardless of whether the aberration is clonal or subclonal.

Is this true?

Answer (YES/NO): NO